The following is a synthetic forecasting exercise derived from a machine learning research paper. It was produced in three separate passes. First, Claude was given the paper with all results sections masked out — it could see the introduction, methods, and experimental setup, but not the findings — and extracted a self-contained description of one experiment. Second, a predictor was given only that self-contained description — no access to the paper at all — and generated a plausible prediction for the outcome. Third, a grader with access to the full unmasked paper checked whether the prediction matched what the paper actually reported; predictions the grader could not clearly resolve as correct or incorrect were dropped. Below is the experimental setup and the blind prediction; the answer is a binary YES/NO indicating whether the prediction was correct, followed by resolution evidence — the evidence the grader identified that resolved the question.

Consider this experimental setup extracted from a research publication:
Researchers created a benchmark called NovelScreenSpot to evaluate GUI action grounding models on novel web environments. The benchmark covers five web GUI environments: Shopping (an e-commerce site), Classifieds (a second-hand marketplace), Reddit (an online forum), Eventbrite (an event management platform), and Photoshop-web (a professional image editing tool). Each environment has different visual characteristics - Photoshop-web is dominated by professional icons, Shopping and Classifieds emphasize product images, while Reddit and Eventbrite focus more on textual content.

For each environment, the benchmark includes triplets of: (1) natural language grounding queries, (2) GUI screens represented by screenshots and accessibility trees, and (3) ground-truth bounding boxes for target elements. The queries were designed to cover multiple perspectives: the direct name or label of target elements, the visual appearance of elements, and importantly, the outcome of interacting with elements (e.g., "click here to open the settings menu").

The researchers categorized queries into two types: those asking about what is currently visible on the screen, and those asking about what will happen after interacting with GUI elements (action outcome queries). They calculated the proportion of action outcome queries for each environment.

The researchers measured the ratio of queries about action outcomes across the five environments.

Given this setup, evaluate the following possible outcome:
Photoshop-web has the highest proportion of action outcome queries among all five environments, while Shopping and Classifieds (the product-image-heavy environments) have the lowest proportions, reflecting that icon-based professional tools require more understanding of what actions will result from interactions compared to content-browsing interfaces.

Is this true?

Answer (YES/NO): NO